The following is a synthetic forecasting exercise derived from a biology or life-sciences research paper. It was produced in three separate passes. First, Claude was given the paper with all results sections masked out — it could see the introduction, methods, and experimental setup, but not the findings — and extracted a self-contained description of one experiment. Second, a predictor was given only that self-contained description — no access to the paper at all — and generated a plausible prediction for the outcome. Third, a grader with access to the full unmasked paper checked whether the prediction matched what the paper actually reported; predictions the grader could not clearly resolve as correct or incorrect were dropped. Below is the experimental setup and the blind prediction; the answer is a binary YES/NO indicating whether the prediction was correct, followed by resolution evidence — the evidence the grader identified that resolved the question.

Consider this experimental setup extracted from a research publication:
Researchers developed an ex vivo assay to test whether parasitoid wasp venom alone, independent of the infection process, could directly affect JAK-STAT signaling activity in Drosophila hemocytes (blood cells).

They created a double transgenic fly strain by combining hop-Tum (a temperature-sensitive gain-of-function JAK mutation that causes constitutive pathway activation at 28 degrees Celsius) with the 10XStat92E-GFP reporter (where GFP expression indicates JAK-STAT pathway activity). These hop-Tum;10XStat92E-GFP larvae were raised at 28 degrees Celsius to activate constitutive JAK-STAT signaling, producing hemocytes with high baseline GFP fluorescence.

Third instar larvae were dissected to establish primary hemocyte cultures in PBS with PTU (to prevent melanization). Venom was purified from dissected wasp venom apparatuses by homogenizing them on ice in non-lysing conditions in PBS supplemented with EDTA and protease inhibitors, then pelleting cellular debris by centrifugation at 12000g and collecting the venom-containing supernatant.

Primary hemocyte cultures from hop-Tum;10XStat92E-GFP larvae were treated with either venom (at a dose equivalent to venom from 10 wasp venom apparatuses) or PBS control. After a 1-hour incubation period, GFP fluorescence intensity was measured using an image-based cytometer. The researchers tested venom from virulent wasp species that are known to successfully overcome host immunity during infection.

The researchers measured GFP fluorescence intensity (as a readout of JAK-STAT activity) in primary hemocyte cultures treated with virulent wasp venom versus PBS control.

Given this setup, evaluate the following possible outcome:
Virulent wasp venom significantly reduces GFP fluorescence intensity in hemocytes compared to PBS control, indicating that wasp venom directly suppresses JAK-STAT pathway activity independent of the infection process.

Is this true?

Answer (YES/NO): YES